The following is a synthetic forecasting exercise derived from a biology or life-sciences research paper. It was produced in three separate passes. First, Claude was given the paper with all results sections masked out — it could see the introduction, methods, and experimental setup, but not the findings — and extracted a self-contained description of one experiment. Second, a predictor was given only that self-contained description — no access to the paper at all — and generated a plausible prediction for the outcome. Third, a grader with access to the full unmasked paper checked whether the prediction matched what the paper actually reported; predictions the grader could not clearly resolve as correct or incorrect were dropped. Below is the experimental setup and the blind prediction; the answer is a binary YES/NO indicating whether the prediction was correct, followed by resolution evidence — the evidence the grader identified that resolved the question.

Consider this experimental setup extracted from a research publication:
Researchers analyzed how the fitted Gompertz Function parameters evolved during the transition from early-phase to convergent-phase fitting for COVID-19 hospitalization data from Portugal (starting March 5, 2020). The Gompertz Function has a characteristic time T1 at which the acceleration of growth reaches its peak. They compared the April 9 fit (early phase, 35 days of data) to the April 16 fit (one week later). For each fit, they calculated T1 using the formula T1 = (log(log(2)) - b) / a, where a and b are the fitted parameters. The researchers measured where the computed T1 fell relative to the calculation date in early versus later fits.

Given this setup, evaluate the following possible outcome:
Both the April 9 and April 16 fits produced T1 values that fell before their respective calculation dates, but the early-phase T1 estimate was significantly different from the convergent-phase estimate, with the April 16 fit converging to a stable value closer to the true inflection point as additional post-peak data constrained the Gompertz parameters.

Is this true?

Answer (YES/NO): NO